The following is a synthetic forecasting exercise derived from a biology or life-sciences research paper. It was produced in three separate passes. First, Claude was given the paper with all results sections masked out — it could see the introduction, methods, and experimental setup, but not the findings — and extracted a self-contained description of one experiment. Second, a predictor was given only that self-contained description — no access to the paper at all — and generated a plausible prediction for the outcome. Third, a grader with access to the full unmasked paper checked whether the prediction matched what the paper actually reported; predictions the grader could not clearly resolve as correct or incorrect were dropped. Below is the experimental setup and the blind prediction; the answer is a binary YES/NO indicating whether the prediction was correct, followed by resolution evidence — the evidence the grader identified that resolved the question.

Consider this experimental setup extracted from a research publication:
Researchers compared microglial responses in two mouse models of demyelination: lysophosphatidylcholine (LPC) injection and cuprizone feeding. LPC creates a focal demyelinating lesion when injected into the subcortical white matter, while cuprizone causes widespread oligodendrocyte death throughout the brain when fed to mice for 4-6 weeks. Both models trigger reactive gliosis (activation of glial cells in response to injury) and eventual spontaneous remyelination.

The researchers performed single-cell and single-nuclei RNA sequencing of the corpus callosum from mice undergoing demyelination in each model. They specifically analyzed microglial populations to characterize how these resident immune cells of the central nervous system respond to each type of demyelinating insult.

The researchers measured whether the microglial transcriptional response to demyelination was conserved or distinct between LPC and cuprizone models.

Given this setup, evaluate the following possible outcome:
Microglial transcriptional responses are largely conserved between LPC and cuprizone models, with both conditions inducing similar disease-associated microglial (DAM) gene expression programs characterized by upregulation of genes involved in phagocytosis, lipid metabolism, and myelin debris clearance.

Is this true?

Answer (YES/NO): YES